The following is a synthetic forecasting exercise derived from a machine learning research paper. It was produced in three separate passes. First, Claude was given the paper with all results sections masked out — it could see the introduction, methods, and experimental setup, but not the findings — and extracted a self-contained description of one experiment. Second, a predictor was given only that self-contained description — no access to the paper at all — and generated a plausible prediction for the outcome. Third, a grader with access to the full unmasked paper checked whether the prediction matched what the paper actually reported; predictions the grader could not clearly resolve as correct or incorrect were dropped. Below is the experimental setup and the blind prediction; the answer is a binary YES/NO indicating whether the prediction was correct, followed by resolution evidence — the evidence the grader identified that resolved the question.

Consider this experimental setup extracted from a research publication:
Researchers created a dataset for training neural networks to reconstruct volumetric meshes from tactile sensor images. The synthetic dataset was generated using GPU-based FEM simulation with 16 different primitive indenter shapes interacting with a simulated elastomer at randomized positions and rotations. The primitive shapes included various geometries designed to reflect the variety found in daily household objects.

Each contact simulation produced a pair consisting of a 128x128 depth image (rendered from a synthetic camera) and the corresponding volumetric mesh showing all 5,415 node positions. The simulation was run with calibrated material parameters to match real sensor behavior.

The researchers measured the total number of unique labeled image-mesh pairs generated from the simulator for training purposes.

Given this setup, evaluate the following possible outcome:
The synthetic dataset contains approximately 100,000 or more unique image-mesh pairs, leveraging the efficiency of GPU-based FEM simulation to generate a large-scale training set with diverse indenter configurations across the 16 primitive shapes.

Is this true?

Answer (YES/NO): YES